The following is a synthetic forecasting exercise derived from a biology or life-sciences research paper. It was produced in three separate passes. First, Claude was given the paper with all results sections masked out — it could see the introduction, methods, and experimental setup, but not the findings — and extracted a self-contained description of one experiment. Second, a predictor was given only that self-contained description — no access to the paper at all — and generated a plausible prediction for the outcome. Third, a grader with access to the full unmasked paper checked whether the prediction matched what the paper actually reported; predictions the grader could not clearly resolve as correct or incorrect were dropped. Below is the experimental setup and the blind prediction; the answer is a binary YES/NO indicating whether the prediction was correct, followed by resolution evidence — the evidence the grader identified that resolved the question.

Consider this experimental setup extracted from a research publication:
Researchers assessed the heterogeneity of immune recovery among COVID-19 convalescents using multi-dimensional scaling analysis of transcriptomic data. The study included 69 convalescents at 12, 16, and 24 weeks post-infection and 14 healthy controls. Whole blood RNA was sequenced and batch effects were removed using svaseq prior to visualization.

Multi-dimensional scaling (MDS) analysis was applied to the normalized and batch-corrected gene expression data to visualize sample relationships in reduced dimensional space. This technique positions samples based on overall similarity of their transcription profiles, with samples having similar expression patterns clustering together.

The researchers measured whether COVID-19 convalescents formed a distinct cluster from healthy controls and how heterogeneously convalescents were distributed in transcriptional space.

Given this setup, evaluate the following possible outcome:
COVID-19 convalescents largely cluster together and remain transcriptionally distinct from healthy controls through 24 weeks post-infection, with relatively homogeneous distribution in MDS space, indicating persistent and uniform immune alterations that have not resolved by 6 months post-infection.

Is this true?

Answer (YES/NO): NO